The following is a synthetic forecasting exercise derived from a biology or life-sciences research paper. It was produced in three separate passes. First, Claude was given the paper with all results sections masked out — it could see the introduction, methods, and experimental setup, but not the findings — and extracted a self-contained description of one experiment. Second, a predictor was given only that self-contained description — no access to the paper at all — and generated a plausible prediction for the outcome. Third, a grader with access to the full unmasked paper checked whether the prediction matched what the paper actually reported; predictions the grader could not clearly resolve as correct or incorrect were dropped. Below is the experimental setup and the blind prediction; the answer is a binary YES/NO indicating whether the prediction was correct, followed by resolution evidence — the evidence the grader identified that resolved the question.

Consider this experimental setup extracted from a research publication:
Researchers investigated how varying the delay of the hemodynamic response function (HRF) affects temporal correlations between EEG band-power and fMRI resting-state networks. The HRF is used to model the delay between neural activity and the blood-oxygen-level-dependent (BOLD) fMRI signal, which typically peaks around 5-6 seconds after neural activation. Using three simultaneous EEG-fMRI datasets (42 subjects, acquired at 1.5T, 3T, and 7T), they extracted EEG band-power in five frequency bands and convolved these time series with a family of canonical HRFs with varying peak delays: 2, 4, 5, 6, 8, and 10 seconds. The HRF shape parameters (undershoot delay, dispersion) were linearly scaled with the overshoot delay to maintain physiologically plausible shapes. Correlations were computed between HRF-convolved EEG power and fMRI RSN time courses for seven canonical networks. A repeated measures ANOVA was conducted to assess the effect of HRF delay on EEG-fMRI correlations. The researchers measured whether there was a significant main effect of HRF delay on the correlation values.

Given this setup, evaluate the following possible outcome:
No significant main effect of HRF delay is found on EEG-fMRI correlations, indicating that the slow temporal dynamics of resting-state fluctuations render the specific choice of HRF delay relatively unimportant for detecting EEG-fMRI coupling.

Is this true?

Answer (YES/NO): NO